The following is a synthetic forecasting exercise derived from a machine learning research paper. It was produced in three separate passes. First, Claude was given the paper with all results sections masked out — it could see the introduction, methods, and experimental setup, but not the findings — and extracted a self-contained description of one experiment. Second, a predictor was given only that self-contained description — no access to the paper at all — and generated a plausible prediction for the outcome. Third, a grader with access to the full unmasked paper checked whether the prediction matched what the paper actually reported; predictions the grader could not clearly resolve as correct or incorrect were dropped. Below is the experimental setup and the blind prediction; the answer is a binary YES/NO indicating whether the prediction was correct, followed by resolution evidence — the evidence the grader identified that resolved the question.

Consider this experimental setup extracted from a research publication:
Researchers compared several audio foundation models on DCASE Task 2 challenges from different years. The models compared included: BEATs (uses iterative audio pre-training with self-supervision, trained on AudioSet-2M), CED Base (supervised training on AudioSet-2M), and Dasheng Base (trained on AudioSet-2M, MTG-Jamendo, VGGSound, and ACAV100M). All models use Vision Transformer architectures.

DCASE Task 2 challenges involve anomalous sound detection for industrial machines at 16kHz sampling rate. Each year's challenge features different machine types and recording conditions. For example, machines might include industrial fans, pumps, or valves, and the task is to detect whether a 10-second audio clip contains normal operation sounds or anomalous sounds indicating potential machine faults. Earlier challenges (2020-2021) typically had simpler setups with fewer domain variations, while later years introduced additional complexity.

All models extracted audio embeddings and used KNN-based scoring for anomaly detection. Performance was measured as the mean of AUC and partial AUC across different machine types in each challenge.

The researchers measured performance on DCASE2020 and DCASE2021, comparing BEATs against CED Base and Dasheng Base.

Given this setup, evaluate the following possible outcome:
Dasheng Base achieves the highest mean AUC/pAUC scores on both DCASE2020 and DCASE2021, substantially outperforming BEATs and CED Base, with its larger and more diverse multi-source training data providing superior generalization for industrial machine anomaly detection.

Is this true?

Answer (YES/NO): NO